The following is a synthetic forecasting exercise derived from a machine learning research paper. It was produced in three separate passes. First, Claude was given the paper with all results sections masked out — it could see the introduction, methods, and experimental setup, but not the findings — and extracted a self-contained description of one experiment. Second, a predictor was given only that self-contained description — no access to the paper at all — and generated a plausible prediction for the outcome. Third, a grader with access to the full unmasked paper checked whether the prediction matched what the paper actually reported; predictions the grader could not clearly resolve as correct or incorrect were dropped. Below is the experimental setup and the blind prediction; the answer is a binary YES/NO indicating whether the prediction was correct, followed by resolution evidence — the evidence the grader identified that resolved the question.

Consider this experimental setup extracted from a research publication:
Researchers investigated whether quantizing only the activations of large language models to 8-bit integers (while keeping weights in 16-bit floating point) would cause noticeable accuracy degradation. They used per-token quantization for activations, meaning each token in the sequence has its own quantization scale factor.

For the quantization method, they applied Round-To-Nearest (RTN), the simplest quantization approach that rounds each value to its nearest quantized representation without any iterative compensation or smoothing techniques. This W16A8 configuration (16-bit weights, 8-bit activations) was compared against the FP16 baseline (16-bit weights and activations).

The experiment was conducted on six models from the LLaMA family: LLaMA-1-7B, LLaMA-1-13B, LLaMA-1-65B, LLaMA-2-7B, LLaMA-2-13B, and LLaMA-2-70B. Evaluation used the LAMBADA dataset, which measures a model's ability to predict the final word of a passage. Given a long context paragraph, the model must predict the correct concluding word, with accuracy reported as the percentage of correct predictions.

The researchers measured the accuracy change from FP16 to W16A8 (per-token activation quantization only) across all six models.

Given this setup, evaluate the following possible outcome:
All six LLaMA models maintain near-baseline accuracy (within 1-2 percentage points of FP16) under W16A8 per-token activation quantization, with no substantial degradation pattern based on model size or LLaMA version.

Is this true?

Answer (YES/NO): YES